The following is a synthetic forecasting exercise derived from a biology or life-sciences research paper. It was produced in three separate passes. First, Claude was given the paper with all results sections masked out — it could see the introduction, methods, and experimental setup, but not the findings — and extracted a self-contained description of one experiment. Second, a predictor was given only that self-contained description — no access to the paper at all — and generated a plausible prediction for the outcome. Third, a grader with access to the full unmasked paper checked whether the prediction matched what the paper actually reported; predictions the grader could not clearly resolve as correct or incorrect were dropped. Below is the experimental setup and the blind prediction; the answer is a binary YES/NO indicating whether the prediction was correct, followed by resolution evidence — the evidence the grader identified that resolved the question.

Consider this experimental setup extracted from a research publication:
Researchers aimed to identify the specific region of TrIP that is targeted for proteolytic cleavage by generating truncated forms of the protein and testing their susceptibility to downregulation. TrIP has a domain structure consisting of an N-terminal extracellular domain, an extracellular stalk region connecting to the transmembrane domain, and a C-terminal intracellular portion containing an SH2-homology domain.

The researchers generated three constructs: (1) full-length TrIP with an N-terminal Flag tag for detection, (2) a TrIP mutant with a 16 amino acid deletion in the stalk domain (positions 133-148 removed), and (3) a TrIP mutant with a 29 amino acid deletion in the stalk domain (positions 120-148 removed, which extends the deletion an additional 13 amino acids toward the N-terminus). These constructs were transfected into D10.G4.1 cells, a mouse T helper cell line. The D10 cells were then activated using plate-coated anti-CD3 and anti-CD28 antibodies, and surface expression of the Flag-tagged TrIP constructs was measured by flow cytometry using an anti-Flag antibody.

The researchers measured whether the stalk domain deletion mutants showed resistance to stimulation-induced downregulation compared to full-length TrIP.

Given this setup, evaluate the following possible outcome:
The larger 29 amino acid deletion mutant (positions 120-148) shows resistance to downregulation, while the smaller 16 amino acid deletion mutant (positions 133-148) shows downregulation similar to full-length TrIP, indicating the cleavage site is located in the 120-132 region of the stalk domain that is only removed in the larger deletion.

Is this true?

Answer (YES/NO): YES